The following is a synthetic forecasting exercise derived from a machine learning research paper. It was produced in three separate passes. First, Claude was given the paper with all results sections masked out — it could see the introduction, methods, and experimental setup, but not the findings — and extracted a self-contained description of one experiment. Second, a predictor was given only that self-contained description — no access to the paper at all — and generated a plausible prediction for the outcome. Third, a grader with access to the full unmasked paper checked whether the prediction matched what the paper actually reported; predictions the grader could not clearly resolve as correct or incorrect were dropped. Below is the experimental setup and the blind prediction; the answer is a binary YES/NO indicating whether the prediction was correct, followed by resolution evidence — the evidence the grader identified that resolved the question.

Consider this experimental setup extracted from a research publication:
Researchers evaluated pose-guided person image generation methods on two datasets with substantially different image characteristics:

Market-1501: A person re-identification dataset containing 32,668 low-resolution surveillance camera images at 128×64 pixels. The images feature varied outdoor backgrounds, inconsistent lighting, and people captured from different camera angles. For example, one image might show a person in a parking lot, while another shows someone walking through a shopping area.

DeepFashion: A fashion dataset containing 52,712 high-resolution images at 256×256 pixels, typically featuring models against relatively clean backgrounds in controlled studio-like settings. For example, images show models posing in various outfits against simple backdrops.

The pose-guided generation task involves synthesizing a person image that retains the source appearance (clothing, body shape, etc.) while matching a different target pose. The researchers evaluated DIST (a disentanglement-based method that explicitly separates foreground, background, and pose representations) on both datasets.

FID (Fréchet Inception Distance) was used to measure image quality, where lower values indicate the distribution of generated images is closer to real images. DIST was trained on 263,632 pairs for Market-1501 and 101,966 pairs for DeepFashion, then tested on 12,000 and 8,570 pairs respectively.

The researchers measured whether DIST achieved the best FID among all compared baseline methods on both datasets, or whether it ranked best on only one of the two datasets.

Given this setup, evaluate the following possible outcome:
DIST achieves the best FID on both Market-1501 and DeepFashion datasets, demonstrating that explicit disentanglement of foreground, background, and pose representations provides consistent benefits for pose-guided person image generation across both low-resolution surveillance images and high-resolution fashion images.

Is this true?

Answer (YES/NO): YES